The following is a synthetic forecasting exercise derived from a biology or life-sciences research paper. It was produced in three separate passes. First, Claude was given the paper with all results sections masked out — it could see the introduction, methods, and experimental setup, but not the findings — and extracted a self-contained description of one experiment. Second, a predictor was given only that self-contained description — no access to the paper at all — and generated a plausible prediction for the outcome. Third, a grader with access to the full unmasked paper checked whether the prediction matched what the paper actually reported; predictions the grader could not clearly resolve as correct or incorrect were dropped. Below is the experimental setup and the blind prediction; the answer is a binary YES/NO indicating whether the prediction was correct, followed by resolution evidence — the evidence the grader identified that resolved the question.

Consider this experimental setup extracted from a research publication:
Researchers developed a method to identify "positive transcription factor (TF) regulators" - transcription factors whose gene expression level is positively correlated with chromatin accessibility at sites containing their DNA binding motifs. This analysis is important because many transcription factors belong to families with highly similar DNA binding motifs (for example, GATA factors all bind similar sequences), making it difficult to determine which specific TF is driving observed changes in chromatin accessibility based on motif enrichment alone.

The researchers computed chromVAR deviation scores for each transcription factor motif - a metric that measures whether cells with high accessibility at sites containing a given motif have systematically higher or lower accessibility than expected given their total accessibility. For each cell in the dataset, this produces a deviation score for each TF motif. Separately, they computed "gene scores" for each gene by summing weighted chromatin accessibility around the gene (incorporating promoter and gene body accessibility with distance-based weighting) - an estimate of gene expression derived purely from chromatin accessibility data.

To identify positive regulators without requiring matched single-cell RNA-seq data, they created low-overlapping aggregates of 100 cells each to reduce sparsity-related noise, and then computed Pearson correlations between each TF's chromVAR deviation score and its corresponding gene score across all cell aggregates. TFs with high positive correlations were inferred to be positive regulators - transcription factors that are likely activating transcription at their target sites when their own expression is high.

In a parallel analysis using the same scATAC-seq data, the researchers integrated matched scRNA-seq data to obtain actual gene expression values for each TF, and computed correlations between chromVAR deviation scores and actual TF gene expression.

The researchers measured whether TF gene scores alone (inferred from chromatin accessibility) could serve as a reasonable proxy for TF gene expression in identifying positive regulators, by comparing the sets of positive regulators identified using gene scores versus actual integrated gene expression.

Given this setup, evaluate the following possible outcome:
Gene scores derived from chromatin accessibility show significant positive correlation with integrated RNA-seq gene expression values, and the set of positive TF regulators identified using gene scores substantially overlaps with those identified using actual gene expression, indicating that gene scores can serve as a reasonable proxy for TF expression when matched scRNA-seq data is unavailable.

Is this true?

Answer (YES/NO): YES